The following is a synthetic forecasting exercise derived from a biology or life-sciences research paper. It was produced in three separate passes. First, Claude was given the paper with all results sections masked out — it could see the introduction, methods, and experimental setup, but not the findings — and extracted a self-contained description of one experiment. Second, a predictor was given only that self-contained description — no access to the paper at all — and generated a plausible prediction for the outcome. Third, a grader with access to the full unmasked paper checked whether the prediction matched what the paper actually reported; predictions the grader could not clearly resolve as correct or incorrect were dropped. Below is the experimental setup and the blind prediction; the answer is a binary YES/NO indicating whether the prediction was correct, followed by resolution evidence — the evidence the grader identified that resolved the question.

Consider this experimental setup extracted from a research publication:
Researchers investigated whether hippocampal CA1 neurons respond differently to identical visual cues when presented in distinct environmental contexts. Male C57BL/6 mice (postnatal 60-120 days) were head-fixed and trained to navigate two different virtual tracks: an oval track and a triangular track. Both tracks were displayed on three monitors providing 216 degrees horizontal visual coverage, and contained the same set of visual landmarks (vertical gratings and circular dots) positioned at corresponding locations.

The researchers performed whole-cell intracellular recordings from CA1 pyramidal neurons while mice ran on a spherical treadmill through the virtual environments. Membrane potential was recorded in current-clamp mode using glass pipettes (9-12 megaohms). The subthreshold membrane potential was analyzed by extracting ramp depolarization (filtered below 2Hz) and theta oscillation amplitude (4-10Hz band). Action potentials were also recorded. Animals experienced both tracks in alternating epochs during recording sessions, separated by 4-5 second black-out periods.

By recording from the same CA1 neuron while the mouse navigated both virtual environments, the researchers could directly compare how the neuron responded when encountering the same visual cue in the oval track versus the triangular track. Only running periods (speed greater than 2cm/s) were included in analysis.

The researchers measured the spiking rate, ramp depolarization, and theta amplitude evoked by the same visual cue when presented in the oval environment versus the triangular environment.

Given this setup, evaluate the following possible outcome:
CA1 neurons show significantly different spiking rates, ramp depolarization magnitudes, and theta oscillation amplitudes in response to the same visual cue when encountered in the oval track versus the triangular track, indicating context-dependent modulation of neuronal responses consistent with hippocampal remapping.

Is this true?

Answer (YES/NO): YES